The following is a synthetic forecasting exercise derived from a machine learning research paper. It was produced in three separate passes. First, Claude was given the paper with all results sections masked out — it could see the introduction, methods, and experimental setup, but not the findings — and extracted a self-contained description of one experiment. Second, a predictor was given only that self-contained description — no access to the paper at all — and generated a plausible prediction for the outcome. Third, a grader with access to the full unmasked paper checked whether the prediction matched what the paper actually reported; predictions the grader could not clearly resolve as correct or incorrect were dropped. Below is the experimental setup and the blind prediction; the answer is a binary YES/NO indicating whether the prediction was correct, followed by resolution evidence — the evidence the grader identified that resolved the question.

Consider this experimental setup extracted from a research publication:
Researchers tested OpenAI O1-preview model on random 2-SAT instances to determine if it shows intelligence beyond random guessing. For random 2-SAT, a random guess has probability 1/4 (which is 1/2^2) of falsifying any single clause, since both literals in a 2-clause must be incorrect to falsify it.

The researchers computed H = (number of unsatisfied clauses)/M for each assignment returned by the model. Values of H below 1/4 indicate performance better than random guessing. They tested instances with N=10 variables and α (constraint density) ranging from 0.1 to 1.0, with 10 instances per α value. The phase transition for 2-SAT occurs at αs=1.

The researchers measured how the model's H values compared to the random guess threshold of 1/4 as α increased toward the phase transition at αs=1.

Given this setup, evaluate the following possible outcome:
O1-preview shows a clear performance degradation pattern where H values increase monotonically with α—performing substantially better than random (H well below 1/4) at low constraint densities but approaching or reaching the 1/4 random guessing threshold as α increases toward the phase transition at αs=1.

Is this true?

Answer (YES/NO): NO